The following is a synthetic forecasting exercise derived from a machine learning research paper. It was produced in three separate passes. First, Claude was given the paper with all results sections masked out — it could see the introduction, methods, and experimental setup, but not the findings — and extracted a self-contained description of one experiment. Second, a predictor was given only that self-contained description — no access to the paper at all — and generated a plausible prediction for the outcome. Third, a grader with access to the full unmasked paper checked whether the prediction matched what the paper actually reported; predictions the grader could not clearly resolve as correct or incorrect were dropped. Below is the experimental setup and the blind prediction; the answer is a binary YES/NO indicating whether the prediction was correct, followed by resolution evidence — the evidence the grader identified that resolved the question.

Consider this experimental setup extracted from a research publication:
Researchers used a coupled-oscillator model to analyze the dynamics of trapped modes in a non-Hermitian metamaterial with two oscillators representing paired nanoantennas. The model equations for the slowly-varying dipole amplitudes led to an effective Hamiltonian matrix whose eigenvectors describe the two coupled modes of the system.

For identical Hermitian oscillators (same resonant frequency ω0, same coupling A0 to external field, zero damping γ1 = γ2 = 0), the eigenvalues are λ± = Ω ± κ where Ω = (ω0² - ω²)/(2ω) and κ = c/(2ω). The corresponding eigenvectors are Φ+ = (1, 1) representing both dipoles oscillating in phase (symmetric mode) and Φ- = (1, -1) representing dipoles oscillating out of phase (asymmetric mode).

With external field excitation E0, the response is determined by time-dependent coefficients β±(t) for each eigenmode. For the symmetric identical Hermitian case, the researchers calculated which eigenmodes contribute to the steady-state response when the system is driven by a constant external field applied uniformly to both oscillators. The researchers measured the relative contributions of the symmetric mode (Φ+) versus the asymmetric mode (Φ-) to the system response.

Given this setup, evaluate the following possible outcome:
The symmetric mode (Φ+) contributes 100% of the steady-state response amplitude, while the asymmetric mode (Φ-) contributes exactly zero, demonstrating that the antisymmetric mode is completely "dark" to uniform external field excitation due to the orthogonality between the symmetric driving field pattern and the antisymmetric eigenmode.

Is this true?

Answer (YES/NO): YES